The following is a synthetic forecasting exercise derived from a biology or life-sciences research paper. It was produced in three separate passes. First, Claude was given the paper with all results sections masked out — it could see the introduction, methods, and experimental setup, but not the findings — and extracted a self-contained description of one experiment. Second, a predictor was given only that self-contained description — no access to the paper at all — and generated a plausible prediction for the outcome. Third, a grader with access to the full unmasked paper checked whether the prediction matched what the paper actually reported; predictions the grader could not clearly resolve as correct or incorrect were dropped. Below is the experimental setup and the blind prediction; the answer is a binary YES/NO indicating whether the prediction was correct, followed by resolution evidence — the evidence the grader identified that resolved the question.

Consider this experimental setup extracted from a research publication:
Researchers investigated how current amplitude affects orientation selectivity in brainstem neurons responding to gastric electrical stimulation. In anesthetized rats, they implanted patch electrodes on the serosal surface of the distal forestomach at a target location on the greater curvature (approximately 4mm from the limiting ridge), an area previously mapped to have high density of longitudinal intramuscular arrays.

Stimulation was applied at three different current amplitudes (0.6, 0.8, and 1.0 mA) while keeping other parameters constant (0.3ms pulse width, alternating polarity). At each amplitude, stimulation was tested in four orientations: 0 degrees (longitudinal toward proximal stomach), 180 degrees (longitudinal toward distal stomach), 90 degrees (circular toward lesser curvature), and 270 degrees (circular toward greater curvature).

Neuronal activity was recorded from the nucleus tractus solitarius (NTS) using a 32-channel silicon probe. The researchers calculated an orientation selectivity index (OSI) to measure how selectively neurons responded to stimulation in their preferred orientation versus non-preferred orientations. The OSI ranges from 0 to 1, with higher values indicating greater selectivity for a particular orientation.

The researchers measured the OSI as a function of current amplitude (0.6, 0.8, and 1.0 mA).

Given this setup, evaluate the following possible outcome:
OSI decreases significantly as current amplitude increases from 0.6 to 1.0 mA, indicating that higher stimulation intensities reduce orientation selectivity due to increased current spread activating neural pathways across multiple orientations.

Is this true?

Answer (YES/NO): NO